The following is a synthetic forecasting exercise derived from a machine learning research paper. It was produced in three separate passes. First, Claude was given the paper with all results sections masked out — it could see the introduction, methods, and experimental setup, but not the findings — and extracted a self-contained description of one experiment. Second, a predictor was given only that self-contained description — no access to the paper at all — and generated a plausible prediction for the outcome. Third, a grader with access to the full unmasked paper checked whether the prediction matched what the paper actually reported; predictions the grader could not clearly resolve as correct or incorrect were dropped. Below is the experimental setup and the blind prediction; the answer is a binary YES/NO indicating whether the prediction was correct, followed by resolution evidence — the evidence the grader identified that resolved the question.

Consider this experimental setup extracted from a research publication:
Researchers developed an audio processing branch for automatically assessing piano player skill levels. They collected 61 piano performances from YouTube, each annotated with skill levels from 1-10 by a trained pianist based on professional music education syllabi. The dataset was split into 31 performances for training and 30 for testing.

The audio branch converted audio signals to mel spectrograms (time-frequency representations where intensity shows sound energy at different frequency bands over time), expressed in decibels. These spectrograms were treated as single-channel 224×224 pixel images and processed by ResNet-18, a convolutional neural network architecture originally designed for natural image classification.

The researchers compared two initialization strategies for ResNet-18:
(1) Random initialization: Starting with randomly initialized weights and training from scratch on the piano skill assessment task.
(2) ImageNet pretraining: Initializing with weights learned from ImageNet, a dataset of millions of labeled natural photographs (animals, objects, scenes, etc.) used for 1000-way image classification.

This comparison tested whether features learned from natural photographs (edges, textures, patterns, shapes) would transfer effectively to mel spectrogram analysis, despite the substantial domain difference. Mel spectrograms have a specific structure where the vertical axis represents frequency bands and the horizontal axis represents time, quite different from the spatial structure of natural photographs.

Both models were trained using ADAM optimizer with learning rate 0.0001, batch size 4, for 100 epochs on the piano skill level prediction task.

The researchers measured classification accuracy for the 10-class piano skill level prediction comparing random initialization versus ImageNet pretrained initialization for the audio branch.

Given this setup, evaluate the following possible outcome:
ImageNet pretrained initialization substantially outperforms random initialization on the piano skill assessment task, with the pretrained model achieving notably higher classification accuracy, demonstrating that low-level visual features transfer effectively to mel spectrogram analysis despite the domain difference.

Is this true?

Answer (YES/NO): YES